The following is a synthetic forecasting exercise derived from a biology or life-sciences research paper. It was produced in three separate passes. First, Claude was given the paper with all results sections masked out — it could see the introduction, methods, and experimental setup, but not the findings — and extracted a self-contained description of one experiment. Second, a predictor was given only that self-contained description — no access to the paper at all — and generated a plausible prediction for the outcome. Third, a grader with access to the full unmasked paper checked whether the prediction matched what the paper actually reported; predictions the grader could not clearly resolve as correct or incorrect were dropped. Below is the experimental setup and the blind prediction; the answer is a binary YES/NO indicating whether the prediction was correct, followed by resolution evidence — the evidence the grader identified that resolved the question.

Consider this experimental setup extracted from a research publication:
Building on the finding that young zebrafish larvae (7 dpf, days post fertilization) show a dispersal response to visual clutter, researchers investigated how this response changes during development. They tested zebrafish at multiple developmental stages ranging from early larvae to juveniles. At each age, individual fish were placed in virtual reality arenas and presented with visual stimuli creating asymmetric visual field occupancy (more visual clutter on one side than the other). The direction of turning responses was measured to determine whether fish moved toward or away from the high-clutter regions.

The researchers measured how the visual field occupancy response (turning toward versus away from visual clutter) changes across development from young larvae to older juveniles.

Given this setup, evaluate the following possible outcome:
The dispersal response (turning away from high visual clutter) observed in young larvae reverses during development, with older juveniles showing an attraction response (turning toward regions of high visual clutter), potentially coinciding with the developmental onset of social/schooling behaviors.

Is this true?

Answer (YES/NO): YES